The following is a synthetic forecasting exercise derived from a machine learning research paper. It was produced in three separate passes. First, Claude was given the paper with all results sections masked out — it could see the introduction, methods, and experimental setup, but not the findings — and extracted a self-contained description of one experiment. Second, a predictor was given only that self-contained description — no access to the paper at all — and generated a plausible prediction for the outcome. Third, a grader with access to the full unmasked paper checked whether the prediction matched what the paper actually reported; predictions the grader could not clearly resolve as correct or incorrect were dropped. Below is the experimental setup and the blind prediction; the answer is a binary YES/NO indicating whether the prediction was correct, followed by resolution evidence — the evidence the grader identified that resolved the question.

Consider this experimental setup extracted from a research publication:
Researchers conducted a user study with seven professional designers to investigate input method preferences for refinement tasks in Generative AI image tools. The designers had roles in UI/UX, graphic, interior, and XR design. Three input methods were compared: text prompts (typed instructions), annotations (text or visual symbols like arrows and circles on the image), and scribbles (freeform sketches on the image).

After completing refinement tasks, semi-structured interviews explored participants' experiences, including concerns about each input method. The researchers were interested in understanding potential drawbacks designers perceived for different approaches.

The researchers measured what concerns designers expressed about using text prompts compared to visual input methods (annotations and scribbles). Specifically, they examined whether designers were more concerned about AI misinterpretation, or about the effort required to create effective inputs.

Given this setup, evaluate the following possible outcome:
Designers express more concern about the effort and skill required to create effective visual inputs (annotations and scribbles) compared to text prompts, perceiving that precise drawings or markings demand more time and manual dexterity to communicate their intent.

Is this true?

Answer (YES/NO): NO